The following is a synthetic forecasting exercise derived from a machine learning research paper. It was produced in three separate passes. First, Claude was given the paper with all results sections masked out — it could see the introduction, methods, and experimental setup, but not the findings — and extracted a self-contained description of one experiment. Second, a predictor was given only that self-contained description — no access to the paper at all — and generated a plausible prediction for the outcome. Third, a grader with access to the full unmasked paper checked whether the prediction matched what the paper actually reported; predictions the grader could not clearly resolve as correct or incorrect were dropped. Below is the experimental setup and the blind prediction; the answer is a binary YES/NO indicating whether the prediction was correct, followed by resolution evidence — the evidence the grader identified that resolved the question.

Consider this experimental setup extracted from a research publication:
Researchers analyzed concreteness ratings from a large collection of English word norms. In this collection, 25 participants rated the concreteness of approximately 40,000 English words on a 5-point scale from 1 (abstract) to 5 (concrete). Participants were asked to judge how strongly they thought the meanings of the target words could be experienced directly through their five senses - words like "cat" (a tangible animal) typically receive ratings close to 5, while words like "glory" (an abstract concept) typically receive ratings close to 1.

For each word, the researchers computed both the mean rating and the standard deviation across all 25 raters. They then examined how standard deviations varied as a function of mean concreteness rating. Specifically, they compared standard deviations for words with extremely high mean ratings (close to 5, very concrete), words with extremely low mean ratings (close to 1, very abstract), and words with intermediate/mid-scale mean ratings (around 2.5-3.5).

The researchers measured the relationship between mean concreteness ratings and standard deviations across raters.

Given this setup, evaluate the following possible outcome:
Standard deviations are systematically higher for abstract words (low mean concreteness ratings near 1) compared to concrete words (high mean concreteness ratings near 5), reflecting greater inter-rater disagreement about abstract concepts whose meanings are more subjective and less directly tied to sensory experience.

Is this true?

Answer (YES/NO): NO